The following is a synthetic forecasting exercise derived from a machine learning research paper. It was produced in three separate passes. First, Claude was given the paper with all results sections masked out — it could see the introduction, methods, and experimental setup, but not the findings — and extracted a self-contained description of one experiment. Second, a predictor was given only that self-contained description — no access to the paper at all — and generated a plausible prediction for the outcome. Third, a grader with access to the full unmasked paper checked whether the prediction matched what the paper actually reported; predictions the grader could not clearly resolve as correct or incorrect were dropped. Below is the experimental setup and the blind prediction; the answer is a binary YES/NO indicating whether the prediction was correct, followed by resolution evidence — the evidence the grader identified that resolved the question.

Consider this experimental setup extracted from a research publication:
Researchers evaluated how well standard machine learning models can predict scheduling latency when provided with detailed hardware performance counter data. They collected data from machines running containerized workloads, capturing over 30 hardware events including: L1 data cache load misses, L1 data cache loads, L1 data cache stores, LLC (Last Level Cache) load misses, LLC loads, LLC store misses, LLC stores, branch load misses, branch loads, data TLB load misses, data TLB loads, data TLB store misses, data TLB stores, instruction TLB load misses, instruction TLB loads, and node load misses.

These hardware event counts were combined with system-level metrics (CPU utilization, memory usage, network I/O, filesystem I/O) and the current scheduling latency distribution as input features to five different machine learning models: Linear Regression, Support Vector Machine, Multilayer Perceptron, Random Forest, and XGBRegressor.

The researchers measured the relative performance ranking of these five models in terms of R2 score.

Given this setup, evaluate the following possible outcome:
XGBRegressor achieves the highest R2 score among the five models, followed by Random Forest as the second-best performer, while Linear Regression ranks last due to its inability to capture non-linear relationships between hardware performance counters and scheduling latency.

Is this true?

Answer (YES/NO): NO